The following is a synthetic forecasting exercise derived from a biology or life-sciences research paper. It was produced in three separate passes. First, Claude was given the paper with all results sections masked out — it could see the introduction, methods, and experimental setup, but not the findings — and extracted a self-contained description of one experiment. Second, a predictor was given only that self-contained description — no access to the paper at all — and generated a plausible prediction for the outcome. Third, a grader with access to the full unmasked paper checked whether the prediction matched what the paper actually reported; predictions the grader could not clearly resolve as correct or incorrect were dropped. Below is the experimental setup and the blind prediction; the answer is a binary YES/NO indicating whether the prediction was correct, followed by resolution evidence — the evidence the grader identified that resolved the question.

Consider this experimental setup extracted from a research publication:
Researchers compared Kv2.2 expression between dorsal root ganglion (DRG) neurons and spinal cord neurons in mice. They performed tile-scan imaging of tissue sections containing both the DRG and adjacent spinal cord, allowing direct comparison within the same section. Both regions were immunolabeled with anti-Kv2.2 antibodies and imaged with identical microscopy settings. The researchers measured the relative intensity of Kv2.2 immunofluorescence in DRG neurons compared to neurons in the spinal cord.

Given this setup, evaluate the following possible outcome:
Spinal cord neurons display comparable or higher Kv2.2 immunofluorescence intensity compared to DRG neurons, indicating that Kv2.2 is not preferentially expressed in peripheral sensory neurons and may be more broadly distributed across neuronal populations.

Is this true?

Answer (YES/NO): NO